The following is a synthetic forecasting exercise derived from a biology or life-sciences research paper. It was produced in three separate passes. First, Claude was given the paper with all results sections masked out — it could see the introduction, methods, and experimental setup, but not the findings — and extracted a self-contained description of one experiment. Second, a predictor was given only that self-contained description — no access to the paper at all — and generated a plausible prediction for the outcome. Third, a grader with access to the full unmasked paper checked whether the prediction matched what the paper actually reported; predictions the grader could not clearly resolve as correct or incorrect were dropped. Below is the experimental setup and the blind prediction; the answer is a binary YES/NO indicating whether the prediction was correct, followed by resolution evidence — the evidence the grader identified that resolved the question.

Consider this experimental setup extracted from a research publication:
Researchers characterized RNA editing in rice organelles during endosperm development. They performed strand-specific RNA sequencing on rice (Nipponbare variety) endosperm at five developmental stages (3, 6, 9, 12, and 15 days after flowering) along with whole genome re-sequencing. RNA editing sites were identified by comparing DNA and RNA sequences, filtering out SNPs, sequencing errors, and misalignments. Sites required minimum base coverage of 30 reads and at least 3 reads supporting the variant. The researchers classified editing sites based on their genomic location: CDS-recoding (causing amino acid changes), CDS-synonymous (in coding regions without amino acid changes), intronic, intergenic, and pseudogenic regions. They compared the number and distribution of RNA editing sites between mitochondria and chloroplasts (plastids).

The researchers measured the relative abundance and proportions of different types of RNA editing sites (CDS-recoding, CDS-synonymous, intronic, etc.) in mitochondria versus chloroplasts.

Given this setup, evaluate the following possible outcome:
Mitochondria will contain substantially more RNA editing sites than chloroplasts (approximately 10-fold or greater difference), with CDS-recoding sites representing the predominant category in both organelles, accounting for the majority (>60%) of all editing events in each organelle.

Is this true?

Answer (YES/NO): NO